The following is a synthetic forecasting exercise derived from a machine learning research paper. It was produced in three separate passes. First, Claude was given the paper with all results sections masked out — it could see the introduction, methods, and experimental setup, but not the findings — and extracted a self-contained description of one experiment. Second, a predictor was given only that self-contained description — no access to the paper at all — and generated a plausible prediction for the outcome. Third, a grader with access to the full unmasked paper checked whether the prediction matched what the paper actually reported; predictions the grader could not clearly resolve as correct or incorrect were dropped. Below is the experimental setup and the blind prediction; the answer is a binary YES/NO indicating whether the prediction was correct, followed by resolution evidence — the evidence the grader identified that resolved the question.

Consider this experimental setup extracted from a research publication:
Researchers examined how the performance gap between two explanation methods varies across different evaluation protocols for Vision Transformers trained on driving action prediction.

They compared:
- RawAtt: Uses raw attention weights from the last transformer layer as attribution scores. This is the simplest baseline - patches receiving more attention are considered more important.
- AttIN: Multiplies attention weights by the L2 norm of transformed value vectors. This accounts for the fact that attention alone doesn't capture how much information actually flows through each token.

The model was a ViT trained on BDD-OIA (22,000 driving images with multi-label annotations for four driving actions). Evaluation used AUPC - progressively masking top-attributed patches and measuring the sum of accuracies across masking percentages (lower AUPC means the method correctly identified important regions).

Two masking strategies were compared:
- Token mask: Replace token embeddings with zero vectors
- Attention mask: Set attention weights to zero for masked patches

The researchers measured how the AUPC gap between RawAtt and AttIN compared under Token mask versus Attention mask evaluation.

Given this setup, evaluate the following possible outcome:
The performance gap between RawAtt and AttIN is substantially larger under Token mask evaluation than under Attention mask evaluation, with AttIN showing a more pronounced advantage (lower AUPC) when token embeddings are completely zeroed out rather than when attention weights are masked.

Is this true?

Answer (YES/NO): NO